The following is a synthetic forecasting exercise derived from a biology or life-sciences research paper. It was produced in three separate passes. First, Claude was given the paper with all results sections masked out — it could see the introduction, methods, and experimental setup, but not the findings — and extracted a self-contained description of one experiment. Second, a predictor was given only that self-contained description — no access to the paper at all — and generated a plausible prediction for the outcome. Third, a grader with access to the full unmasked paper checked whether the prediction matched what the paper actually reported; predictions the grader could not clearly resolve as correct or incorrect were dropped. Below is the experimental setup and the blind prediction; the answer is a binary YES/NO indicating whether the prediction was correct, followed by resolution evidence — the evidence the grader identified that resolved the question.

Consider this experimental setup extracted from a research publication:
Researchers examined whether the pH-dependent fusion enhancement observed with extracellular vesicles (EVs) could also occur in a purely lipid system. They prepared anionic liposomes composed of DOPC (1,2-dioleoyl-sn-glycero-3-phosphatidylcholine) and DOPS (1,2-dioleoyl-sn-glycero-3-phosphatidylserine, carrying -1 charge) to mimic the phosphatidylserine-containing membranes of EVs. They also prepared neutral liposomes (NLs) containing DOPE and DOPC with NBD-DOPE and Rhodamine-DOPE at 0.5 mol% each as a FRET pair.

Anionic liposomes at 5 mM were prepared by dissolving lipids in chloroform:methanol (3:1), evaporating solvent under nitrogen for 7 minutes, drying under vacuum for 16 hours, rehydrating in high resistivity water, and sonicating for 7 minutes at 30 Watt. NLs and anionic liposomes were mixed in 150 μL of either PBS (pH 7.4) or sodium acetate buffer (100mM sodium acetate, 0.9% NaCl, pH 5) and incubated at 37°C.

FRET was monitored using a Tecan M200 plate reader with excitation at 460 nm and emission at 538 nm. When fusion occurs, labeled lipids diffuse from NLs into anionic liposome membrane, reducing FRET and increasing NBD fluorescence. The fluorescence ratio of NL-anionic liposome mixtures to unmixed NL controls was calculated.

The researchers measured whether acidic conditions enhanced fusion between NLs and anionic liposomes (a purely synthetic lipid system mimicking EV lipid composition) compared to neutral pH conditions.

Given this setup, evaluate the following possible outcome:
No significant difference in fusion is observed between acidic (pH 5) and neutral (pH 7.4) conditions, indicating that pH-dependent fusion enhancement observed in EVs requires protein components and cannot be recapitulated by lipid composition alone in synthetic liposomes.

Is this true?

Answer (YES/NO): NO